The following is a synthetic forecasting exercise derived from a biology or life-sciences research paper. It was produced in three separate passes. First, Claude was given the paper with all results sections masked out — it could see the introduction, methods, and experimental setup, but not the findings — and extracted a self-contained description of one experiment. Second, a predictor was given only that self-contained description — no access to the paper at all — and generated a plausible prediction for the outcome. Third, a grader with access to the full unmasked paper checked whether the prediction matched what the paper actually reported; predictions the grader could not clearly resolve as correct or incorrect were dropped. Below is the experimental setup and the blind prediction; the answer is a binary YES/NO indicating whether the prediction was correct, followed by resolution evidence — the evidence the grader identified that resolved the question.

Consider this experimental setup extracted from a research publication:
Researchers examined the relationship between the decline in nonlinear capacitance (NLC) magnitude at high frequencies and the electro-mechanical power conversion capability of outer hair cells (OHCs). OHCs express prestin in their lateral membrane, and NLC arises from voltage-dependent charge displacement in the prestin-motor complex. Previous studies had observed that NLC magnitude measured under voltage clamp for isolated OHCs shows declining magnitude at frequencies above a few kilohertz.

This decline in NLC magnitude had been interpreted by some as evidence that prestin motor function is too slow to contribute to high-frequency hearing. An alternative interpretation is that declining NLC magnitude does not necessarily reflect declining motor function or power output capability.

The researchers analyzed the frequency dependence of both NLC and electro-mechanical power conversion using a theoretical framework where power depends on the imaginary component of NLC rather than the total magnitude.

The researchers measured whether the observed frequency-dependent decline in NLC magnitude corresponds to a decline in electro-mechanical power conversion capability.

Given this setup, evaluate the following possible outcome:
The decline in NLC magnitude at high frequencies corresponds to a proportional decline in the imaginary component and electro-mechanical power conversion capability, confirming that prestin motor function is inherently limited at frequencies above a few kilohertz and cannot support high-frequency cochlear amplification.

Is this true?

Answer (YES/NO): NO